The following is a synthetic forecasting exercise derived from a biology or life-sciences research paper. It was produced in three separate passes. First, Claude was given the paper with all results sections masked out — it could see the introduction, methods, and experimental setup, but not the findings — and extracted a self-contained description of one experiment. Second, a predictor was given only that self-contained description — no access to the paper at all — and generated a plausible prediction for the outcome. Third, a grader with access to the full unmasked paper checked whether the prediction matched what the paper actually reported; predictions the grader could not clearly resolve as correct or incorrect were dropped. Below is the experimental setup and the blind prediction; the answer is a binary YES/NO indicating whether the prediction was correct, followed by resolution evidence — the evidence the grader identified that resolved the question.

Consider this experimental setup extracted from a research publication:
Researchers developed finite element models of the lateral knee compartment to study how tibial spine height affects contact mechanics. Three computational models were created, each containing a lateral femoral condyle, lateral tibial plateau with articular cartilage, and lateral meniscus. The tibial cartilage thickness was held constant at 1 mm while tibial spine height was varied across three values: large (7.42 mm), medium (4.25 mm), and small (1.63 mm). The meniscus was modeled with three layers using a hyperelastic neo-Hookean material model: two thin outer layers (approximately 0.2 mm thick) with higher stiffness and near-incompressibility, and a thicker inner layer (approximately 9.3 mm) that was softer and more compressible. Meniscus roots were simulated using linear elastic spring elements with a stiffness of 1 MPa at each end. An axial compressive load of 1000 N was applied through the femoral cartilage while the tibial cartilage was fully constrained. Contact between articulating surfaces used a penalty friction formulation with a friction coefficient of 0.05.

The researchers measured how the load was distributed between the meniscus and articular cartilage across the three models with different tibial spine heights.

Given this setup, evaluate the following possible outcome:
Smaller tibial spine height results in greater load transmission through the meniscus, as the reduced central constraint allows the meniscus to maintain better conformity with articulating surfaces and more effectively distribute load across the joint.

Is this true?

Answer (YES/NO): NO